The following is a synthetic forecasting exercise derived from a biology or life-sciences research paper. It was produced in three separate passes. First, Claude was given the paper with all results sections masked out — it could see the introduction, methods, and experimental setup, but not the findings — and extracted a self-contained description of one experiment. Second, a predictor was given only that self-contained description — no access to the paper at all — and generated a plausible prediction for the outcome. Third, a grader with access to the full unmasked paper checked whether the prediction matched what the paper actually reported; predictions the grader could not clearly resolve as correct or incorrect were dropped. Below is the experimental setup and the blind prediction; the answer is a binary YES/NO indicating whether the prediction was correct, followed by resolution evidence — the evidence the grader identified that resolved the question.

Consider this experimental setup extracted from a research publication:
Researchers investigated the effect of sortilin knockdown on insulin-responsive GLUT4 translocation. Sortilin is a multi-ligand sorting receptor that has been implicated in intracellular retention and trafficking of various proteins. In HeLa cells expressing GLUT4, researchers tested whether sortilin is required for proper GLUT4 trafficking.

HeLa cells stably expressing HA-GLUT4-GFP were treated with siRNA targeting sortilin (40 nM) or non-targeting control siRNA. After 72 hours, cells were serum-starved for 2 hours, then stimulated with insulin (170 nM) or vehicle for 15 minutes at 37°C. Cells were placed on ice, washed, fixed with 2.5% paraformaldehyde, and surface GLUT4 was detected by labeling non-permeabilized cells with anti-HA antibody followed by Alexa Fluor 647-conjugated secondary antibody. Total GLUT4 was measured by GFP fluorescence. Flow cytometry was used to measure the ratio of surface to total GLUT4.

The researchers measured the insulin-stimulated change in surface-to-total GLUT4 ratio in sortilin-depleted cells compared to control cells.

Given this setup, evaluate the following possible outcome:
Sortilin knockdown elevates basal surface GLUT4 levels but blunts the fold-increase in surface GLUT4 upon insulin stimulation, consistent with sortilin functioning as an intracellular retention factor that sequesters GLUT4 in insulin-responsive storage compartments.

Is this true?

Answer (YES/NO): NO